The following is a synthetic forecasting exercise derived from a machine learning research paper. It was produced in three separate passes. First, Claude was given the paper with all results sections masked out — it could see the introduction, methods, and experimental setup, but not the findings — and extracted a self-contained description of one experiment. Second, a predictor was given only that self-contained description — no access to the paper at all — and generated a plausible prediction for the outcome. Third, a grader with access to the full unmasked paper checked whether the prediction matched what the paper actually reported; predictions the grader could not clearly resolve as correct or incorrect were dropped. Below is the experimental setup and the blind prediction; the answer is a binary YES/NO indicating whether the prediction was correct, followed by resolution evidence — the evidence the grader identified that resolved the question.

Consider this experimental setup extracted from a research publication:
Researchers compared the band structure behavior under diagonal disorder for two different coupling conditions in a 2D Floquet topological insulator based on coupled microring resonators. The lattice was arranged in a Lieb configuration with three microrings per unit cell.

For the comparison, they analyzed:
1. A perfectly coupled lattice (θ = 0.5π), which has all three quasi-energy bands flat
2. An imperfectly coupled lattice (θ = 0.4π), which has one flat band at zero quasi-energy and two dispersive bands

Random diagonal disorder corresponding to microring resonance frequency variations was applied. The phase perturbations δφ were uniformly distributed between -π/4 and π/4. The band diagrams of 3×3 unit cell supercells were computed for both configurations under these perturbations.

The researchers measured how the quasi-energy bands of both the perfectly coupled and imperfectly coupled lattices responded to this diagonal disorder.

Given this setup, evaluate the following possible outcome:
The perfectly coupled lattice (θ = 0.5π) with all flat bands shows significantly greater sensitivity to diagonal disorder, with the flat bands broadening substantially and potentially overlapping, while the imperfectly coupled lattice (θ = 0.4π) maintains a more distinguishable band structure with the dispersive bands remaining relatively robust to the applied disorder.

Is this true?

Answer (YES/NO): NO